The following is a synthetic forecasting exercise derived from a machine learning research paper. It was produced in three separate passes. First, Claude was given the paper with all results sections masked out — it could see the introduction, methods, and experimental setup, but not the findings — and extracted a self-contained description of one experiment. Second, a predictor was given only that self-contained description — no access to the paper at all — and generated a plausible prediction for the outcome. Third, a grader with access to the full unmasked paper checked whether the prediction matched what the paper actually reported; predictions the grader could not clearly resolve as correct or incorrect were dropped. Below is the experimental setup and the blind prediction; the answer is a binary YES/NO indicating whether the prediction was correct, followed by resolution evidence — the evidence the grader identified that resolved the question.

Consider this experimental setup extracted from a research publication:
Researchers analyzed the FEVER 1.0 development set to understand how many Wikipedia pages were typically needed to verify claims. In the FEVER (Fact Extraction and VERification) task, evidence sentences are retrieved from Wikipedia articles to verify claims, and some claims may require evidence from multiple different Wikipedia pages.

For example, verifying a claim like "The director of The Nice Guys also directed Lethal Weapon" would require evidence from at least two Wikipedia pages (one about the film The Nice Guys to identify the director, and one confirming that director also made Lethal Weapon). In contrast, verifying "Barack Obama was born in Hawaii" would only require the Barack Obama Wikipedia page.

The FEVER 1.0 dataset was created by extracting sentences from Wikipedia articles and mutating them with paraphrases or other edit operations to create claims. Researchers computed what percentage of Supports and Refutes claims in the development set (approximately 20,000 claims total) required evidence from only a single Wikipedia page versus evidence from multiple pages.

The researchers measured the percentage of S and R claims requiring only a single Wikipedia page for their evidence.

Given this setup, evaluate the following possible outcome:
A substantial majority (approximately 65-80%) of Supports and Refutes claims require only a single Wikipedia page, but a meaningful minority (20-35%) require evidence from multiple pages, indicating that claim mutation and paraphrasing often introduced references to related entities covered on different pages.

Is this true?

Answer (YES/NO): NO